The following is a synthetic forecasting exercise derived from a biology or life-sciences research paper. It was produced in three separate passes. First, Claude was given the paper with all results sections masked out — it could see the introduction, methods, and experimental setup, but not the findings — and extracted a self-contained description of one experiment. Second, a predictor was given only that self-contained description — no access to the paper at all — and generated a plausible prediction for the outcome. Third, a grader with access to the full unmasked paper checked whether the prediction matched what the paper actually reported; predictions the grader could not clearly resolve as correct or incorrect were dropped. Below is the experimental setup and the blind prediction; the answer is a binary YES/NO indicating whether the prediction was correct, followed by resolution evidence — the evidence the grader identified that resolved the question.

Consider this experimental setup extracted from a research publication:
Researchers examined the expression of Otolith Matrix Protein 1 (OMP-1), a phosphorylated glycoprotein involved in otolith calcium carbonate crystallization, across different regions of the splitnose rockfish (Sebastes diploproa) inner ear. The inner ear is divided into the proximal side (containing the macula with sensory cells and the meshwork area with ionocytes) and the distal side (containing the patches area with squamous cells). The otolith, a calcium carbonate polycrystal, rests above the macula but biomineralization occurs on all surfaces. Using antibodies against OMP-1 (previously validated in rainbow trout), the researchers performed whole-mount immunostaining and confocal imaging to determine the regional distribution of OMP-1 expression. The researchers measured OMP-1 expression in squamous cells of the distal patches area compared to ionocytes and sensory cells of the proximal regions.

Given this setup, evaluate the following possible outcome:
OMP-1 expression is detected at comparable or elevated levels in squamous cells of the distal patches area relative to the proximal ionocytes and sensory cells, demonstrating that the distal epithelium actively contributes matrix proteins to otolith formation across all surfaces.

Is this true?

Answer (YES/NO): NO